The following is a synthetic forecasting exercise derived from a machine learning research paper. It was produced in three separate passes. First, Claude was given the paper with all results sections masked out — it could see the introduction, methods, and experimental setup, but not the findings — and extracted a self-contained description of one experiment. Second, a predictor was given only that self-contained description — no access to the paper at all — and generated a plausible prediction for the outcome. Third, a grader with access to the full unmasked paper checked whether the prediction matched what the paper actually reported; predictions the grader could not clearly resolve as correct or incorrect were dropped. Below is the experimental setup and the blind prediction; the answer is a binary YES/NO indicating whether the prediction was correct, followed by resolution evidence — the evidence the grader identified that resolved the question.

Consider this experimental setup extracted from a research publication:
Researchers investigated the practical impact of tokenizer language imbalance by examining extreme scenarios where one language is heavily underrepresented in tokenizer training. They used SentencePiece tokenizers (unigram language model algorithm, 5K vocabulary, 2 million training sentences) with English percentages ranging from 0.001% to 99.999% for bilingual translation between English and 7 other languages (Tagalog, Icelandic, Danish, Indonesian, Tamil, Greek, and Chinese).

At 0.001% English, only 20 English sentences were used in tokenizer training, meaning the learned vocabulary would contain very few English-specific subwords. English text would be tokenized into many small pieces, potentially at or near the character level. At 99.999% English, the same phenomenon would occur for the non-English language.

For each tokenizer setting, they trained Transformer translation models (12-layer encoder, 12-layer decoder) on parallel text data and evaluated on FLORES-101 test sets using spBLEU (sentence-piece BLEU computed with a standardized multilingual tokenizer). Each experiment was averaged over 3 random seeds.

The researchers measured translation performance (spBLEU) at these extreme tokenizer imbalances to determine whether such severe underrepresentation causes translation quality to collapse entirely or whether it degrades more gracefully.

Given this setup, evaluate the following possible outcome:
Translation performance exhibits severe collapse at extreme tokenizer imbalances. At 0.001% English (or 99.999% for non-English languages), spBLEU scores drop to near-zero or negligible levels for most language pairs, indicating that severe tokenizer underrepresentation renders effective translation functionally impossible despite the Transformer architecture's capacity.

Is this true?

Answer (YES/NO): NO